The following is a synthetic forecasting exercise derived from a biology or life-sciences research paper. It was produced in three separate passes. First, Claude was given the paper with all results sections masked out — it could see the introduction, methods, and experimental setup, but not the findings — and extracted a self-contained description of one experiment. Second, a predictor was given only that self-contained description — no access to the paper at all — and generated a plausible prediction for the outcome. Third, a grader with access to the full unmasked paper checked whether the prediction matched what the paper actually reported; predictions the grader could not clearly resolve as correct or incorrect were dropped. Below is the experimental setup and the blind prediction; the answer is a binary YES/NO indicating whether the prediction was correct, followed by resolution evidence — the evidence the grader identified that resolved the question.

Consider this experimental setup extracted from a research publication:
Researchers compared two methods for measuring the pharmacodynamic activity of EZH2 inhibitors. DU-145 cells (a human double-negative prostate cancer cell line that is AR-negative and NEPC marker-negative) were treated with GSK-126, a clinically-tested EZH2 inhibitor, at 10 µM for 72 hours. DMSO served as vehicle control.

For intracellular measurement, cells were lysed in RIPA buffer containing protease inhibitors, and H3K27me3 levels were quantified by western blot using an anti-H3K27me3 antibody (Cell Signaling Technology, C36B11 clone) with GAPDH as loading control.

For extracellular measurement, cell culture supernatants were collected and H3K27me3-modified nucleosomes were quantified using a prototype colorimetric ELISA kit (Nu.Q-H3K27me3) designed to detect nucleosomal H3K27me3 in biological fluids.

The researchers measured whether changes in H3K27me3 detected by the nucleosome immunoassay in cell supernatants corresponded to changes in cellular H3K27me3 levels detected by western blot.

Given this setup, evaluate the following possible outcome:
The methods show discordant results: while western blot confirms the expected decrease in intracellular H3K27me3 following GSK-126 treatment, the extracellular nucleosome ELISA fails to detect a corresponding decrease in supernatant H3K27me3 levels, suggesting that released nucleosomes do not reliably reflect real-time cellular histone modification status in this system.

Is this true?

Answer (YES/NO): NO